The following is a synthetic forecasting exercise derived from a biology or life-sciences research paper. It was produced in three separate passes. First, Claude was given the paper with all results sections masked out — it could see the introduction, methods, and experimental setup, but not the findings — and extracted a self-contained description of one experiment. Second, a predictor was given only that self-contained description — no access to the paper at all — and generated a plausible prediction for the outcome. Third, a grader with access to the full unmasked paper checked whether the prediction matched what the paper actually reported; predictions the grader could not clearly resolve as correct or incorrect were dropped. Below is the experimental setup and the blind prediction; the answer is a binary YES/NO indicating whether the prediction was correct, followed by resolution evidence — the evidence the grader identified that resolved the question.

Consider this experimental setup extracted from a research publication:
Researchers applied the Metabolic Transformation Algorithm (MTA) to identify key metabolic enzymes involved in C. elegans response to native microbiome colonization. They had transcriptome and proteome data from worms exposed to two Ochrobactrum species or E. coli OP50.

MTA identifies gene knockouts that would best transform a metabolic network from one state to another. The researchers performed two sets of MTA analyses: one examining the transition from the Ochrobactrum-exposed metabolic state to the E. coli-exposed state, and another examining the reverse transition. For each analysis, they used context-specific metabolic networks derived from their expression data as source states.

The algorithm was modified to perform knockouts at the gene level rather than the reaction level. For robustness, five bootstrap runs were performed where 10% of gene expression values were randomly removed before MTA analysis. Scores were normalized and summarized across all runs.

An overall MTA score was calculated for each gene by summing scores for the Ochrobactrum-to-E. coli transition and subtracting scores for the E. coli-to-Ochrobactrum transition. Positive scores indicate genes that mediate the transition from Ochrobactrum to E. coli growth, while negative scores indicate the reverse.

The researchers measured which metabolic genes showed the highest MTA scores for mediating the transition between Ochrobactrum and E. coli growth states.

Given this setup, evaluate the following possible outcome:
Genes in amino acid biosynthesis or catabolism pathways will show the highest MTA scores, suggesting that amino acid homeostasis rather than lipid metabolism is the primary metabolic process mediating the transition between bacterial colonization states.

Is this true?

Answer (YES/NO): NO